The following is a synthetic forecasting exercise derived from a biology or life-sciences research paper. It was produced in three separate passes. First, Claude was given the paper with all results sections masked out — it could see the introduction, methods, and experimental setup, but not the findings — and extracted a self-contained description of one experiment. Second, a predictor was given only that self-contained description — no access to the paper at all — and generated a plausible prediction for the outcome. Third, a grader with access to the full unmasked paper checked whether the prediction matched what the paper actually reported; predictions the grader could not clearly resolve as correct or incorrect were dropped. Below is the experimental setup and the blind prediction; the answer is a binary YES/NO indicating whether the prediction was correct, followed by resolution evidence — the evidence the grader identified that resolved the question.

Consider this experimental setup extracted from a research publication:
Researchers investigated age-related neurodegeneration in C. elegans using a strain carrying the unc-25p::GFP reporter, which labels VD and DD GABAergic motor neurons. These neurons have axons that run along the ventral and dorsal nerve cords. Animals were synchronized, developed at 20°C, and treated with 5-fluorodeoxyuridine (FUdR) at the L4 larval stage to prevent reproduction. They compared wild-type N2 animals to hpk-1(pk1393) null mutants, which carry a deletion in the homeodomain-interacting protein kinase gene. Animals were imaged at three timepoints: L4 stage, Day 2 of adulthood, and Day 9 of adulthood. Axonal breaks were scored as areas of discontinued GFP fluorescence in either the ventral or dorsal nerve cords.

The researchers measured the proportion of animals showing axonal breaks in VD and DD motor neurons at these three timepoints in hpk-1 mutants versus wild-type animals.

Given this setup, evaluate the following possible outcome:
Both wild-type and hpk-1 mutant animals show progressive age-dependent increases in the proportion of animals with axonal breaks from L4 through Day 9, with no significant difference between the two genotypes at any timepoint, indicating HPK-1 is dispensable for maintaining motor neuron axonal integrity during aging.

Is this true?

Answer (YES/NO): NO